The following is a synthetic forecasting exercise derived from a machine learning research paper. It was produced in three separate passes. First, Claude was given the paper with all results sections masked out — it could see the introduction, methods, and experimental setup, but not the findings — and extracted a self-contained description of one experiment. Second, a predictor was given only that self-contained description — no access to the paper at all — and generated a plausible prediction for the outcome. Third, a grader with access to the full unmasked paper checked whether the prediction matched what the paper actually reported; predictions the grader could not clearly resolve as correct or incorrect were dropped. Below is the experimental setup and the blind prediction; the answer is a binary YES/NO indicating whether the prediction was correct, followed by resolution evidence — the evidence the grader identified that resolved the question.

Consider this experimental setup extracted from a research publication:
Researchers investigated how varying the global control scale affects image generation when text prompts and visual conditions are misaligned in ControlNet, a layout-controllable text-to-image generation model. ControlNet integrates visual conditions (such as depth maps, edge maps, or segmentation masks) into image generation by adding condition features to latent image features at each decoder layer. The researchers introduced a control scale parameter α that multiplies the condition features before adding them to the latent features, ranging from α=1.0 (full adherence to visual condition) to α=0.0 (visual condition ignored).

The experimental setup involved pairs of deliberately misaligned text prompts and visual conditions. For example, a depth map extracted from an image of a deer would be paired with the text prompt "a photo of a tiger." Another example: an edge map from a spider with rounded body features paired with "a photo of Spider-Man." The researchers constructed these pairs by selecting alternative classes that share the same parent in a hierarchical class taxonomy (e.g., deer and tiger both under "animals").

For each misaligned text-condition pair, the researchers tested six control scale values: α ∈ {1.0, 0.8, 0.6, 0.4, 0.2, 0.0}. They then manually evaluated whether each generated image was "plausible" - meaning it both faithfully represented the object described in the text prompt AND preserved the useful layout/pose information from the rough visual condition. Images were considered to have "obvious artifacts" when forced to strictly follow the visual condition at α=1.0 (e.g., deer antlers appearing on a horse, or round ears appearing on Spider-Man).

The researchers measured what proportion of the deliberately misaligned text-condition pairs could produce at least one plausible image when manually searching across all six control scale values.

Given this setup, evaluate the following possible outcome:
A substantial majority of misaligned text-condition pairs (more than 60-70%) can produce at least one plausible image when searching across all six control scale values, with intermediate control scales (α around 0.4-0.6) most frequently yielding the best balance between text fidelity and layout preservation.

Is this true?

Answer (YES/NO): NO